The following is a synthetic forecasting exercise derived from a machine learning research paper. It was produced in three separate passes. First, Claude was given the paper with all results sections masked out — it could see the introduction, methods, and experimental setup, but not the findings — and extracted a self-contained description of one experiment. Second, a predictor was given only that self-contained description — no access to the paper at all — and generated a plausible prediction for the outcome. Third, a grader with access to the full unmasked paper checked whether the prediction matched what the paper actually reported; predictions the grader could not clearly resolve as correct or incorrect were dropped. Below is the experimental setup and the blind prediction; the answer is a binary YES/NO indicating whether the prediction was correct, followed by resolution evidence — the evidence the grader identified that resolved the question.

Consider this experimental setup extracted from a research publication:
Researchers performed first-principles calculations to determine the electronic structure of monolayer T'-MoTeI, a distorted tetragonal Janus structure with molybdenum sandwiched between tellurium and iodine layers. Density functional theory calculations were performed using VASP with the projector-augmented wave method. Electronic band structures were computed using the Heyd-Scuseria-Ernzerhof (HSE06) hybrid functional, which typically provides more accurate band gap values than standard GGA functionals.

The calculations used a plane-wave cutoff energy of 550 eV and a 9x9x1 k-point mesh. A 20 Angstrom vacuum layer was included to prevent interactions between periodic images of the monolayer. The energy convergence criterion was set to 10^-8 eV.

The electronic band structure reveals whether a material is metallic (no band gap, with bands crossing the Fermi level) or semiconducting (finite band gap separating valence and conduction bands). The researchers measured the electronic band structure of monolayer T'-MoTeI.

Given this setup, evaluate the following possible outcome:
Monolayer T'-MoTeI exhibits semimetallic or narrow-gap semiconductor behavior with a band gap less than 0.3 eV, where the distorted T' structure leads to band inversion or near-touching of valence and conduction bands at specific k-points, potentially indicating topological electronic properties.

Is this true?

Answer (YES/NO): NO